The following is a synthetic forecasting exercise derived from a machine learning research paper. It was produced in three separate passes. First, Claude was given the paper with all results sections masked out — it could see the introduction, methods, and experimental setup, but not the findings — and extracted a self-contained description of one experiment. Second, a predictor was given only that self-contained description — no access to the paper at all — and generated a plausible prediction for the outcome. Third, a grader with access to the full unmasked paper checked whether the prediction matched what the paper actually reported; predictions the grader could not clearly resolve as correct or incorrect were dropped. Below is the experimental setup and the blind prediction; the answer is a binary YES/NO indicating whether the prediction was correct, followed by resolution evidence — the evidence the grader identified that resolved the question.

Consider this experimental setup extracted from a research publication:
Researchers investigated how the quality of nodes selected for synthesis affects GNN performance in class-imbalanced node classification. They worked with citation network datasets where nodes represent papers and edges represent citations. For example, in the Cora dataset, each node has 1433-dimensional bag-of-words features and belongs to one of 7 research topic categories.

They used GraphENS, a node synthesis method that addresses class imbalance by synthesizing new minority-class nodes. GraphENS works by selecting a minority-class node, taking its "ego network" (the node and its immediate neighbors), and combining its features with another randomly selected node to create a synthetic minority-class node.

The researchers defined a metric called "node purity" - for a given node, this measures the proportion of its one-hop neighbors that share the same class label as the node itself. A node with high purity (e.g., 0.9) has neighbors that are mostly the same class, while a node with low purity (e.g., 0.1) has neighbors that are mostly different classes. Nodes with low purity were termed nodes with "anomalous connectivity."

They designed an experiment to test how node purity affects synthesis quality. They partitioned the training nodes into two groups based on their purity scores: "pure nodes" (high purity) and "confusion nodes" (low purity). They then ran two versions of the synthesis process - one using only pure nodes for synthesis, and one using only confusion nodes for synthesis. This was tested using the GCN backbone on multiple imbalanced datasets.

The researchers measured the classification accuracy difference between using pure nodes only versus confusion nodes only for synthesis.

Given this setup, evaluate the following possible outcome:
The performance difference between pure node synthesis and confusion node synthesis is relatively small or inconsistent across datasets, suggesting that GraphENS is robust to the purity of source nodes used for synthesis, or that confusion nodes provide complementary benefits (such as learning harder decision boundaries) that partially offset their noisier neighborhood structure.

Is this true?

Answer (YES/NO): NO